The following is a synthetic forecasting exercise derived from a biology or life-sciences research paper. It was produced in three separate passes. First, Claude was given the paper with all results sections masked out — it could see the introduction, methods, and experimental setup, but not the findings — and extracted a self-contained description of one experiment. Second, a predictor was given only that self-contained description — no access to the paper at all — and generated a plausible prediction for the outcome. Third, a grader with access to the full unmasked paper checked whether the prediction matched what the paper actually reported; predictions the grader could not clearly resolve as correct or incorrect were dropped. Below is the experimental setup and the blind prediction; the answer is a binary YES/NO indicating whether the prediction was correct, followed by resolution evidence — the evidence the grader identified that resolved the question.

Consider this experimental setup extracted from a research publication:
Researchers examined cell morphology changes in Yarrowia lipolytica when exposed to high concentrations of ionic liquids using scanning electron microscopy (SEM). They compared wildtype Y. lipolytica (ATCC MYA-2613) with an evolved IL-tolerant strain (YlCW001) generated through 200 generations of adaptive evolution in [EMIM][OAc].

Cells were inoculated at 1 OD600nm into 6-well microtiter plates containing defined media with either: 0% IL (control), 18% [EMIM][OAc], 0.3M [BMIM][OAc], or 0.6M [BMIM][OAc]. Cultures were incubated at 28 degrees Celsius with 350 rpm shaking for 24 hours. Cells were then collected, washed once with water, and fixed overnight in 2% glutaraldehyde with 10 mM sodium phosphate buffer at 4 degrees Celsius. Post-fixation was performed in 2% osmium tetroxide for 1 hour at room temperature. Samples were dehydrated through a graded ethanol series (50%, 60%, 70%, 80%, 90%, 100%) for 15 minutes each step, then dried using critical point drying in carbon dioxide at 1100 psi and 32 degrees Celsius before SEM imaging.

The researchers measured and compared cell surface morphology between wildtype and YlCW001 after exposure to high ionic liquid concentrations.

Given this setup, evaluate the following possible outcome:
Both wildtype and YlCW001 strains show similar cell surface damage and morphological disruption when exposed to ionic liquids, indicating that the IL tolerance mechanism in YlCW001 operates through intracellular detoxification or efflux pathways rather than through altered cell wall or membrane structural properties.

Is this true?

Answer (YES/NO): NO